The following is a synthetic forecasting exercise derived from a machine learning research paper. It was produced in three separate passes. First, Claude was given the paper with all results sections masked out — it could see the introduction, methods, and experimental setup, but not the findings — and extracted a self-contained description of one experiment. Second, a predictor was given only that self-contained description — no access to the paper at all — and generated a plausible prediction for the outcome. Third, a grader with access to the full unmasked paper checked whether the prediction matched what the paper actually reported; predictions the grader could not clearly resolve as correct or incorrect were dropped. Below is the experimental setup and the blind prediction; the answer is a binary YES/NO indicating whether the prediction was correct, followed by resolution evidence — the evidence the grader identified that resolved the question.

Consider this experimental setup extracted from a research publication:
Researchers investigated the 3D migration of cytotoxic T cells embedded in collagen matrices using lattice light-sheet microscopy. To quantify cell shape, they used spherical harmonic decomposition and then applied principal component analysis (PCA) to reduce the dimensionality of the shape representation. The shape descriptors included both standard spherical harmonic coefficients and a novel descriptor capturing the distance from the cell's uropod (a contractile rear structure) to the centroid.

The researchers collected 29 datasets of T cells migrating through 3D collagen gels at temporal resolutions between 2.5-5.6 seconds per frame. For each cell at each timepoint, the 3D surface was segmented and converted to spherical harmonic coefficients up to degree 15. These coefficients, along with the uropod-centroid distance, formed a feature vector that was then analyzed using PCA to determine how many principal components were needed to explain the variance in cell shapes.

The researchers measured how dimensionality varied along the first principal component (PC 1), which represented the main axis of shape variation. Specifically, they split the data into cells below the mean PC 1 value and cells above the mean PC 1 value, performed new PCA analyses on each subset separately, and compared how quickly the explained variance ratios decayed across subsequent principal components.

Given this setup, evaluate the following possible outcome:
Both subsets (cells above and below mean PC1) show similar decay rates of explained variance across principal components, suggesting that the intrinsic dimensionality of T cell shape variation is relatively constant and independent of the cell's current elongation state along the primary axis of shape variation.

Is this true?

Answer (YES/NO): YES